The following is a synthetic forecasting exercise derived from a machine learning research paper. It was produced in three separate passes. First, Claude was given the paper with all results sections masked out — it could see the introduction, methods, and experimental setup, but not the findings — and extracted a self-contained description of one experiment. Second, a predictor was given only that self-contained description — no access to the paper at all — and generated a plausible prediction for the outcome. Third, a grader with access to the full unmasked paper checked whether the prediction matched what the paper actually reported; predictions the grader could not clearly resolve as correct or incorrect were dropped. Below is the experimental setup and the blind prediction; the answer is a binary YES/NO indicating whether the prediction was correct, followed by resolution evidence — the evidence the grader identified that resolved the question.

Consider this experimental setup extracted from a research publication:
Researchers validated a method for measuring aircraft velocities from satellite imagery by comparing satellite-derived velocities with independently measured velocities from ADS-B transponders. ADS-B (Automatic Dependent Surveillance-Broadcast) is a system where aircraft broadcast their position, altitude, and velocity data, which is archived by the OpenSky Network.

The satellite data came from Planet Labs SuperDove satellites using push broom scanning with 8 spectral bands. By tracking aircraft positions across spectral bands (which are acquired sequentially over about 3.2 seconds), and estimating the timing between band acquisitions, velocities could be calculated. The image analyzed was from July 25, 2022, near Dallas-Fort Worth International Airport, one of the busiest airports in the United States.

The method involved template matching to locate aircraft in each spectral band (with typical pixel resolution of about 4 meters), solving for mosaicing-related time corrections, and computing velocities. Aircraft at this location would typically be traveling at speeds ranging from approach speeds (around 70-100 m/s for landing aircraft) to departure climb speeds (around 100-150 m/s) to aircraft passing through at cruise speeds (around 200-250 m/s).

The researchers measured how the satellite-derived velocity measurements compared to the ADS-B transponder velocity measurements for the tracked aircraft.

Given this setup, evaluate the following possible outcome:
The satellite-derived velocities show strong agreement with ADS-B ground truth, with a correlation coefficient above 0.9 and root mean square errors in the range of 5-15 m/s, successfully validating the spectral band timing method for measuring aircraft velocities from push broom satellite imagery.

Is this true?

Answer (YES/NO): NO